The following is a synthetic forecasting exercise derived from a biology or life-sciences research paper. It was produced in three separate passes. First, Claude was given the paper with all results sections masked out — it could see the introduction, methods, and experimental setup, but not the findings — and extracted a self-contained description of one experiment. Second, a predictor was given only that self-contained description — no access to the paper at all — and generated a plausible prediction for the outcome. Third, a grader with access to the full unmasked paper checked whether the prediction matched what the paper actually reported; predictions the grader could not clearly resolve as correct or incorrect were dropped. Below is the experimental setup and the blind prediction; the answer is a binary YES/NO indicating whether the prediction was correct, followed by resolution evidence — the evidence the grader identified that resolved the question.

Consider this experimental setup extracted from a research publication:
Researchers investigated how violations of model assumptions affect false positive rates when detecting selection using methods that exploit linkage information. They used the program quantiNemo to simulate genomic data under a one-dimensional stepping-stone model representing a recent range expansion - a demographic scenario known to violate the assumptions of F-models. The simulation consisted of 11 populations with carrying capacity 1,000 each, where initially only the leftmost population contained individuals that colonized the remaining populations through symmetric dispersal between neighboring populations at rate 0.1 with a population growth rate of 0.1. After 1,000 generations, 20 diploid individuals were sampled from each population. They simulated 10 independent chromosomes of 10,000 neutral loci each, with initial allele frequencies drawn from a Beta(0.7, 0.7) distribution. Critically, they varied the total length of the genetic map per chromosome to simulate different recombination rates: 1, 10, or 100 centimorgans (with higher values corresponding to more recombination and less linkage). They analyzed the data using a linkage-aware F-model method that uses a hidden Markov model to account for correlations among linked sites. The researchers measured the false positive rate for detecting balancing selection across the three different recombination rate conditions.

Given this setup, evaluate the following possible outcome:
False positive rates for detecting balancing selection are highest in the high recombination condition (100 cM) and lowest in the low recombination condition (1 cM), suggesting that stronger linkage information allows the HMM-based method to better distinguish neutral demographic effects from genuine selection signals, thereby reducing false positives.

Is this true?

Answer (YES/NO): NO